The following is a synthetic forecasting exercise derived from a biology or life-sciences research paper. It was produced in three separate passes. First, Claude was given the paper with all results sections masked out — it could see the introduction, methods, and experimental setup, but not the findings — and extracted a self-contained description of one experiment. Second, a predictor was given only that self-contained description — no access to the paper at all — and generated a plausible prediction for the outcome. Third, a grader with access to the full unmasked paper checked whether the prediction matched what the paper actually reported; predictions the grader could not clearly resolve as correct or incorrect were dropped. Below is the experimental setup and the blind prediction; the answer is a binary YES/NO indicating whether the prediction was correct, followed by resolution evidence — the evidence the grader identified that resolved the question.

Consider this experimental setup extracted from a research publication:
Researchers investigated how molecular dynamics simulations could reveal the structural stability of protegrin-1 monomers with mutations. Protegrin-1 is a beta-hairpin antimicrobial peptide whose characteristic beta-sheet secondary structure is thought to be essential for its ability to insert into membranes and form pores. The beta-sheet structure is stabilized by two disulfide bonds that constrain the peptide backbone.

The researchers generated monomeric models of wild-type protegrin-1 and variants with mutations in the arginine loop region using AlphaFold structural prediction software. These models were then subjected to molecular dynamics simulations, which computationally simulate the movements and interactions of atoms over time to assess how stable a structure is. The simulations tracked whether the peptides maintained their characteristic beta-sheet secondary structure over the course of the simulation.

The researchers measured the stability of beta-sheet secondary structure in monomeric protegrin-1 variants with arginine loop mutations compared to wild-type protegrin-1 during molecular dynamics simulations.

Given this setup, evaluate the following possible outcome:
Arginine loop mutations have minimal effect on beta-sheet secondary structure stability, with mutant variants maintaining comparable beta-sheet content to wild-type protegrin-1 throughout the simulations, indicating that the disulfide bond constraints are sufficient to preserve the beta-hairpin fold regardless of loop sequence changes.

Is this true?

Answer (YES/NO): NO